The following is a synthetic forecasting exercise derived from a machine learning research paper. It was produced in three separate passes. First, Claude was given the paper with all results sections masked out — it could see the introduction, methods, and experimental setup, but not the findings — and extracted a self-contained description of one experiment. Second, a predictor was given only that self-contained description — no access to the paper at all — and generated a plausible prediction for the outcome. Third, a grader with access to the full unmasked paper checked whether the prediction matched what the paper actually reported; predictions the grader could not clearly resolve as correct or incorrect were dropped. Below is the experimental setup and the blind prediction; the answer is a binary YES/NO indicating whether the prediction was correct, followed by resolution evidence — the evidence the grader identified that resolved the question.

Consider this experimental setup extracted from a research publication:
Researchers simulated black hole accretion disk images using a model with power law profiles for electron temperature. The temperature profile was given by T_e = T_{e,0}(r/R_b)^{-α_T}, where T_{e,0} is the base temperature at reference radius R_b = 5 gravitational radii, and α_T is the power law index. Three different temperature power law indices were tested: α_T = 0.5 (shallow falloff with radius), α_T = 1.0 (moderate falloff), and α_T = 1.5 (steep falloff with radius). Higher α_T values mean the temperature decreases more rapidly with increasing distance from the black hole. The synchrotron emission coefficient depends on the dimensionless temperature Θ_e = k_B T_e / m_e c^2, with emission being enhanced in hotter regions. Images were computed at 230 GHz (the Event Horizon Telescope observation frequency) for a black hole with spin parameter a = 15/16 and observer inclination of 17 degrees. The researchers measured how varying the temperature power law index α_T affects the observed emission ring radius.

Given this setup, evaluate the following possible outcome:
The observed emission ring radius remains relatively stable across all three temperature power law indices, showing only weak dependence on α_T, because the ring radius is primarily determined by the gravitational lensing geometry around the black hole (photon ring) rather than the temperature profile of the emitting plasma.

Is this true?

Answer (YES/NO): NO